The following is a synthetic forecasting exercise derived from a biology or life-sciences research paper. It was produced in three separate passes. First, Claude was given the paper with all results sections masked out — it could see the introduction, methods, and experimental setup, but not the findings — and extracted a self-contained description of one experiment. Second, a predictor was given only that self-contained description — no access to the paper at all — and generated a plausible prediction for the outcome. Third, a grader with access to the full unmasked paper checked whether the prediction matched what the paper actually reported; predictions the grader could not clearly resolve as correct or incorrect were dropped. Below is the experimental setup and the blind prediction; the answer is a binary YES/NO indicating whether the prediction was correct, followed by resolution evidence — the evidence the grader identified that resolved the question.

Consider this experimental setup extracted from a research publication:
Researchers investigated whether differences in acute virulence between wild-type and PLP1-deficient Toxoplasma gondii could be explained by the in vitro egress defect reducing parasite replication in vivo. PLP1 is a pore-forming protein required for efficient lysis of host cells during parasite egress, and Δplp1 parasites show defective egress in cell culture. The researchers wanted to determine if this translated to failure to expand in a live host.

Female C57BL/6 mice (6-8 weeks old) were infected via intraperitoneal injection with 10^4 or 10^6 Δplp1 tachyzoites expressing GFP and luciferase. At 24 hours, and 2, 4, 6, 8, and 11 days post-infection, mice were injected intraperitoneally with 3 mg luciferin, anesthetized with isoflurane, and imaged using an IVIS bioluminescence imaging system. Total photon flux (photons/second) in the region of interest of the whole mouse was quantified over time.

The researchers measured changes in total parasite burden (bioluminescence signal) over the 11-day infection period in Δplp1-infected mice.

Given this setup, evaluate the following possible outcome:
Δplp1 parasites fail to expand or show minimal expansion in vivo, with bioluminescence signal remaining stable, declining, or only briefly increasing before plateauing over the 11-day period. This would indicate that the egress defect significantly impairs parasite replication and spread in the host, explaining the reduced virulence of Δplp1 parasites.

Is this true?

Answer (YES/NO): NO